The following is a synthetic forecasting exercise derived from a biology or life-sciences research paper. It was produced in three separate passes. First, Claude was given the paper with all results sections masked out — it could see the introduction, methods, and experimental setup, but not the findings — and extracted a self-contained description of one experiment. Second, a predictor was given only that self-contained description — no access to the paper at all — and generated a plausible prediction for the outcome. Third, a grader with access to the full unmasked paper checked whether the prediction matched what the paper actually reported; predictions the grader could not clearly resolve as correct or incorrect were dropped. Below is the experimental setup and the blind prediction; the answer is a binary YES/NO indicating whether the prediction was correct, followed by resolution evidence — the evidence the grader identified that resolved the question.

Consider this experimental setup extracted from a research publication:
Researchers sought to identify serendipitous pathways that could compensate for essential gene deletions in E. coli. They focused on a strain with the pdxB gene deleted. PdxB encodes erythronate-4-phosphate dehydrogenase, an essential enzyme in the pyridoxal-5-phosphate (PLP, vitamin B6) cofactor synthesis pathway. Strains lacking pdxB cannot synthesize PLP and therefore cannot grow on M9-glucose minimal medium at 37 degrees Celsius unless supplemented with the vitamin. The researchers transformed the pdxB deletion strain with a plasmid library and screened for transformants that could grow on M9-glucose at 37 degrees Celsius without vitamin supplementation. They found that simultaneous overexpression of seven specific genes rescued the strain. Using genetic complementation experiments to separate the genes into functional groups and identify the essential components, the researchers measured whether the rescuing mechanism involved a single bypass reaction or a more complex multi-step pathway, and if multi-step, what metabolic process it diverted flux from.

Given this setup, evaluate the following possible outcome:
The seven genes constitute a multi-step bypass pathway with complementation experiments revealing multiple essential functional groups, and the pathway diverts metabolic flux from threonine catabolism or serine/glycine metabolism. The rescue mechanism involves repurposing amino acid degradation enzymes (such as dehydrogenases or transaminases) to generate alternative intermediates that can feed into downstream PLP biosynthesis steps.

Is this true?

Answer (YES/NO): NO